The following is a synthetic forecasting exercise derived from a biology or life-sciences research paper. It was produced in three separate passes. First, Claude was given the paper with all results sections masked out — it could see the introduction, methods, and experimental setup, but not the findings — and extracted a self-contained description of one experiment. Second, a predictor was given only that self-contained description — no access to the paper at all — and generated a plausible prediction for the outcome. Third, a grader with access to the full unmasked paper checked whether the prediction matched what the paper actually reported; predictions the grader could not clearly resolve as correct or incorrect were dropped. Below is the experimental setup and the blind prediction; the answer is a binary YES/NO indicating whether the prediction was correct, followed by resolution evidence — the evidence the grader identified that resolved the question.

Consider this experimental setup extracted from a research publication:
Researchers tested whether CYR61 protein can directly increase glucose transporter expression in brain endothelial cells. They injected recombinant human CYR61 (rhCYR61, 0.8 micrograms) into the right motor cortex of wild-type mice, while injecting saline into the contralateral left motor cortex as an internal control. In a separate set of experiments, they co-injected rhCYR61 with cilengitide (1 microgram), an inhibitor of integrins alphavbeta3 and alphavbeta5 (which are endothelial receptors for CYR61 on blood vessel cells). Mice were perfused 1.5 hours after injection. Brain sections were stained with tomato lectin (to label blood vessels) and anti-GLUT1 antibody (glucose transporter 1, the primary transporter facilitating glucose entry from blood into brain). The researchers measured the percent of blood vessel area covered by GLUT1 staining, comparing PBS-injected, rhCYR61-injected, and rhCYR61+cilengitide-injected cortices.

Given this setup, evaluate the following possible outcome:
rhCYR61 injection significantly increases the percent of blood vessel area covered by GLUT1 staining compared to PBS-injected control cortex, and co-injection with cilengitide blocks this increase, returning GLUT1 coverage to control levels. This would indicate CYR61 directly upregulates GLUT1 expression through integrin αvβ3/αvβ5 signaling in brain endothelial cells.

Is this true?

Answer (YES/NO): YES